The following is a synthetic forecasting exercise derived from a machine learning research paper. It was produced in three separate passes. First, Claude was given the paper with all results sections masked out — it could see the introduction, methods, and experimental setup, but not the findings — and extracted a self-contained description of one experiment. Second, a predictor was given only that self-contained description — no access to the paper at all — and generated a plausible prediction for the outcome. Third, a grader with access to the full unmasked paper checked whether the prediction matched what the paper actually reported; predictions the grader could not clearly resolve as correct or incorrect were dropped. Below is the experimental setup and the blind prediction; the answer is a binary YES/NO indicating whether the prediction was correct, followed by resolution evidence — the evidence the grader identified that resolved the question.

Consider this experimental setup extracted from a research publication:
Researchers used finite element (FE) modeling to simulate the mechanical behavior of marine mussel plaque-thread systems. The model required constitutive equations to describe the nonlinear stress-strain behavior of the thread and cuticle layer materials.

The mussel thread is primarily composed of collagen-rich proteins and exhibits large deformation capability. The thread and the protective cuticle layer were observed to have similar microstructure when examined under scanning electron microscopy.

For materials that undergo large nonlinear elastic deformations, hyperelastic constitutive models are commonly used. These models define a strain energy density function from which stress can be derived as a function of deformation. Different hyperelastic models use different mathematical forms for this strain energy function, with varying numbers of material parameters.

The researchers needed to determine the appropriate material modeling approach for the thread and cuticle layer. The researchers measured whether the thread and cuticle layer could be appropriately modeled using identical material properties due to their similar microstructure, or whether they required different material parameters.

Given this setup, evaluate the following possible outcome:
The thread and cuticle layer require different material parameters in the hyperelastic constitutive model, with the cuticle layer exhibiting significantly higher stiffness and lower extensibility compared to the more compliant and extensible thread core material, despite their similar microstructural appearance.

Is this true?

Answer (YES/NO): NO